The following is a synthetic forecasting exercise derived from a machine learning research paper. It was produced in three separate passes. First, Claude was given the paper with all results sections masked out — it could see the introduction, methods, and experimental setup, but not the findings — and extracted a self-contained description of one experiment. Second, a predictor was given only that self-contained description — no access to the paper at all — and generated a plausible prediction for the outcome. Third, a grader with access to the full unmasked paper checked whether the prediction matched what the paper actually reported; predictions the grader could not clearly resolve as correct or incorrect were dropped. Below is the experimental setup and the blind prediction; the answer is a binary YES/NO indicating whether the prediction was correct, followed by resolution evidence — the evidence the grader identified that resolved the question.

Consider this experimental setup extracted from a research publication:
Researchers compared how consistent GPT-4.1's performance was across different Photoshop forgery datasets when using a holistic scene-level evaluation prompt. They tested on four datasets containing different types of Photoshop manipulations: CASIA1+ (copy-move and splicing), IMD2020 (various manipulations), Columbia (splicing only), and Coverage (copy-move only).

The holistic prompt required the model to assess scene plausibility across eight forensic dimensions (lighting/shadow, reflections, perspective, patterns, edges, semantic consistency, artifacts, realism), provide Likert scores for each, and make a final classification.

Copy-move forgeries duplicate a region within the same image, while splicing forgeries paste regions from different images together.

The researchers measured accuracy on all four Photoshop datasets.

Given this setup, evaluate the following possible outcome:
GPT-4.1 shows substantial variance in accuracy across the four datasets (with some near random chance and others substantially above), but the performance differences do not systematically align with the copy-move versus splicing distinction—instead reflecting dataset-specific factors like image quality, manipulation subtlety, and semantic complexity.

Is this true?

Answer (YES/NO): NO